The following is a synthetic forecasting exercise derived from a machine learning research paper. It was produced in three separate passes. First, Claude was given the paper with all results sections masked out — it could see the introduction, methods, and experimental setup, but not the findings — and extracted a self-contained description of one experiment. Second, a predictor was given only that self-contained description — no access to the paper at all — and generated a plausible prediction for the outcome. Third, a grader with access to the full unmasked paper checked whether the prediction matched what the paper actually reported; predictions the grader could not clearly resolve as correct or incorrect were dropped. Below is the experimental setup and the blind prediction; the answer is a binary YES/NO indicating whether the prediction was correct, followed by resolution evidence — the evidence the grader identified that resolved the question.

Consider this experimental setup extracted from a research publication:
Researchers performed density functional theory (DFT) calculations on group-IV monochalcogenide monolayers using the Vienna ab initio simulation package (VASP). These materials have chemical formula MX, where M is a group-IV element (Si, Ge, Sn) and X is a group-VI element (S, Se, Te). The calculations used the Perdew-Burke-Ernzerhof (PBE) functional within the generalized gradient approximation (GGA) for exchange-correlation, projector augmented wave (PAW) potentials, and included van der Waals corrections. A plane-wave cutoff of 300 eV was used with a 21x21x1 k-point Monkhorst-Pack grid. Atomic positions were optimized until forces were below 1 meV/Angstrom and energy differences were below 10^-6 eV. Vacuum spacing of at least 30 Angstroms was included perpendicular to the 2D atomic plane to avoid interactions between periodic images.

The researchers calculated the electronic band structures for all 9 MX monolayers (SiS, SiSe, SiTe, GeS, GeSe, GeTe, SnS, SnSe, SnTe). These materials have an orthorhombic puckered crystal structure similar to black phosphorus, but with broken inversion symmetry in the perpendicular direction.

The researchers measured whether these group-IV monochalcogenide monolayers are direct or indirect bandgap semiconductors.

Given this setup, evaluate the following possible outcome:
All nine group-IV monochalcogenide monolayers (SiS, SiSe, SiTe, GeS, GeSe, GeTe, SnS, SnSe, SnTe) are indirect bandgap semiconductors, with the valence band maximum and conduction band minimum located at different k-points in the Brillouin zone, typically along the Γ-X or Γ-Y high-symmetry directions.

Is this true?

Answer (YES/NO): YES